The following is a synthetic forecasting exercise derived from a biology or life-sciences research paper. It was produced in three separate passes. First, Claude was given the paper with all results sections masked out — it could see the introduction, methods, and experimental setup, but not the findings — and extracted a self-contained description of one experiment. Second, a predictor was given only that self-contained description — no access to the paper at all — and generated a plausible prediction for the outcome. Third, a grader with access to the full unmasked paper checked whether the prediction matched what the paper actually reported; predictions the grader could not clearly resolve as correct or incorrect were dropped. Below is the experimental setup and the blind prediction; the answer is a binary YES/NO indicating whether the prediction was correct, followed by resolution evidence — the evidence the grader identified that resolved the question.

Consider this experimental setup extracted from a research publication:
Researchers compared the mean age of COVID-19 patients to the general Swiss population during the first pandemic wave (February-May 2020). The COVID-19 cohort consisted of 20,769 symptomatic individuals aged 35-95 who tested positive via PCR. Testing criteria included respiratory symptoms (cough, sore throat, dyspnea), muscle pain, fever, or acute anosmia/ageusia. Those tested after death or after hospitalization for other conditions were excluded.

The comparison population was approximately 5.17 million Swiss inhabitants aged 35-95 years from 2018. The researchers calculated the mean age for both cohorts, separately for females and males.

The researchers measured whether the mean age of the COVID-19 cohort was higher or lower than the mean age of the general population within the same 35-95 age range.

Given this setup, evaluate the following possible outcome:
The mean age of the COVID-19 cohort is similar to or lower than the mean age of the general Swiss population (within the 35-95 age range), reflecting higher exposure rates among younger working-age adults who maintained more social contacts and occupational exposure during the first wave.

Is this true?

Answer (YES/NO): NO